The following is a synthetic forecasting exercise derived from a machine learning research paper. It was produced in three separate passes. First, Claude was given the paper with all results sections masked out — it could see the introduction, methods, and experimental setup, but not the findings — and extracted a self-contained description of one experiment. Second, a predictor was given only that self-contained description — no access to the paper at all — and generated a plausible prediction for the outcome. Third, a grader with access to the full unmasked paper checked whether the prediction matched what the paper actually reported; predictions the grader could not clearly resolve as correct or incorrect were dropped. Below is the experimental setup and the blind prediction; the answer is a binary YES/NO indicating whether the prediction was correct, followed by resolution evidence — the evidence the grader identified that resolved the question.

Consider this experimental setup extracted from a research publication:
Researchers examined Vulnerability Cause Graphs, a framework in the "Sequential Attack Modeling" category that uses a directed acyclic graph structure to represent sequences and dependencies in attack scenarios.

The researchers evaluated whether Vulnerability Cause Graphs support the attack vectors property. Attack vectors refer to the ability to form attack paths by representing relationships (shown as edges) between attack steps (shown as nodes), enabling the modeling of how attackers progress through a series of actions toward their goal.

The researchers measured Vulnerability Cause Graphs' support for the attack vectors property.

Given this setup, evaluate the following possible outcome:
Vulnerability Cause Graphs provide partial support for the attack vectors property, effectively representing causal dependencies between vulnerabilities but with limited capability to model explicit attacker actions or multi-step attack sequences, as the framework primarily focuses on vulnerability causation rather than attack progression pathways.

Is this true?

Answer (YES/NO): YES